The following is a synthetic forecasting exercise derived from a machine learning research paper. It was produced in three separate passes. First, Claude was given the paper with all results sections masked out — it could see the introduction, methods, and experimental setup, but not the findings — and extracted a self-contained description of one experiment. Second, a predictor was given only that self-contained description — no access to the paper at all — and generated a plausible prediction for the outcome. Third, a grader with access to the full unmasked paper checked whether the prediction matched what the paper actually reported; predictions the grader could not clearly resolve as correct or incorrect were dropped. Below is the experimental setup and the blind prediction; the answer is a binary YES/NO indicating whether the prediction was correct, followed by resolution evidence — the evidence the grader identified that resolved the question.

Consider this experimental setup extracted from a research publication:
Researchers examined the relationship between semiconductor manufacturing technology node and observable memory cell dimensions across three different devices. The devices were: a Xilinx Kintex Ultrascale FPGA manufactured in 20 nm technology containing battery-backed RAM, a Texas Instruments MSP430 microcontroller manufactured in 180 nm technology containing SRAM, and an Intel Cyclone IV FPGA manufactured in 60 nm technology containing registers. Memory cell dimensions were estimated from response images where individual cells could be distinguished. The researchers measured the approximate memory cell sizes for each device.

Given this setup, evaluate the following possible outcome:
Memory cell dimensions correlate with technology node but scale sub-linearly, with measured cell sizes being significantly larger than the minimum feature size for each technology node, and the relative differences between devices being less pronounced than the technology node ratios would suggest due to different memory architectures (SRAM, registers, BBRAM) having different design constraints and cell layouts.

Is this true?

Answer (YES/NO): NO